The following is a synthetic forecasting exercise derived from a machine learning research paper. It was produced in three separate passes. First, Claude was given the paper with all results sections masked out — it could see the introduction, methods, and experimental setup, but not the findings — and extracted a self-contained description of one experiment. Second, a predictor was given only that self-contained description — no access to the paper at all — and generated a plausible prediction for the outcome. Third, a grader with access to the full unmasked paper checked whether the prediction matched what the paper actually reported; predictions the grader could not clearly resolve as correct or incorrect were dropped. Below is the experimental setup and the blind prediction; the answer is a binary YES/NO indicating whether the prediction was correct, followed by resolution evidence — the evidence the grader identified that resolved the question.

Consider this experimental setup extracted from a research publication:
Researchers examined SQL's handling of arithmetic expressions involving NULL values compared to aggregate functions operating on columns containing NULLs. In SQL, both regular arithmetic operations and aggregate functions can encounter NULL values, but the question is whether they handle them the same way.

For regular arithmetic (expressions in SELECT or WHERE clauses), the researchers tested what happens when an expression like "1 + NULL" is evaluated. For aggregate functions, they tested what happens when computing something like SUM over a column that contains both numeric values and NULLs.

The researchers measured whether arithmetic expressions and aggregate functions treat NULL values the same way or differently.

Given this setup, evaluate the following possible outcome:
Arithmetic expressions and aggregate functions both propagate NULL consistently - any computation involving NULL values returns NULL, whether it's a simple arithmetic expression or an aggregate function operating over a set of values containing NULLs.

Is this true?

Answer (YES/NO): NO